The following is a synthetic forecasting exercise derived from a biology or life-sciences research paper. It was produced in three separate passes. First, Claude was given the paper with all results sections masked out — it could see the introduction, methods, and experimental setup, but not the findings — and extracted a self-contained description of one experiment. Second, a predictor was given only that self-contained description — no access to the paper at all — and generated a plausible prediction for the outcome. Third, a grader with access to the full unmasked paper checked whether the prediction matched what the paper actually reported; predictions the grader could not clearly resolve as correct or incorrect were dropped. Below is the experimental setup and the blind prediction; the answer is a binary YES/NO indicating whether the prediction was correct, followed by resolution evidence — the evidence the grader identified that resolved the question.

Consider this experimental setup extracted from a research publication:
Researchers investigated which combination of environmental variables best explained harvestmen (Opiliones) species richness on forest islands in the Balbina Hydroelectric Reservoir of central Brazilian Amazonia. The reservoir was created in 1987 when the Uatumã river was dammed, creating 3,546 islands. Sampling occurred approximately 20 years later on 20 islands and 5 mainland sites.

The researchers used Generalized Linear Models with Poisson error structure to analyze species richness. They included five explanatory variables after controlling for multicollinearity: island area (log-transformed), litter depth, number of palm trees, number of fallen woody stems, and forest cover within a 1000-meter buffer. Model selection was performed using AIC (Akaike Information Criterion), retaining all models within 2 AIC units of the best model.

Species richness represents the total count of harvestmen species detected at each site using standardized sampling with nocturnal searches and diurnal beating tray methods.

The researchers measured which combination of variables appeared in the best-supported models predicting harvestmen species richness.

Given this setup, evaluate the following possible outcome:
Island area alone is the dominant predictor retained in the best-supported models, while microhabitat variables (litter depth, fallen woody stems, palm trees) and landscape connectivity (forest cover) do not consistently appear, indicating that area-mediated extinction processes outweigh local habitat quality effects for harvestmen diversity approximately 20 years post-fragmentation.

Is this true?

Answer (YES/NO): NO